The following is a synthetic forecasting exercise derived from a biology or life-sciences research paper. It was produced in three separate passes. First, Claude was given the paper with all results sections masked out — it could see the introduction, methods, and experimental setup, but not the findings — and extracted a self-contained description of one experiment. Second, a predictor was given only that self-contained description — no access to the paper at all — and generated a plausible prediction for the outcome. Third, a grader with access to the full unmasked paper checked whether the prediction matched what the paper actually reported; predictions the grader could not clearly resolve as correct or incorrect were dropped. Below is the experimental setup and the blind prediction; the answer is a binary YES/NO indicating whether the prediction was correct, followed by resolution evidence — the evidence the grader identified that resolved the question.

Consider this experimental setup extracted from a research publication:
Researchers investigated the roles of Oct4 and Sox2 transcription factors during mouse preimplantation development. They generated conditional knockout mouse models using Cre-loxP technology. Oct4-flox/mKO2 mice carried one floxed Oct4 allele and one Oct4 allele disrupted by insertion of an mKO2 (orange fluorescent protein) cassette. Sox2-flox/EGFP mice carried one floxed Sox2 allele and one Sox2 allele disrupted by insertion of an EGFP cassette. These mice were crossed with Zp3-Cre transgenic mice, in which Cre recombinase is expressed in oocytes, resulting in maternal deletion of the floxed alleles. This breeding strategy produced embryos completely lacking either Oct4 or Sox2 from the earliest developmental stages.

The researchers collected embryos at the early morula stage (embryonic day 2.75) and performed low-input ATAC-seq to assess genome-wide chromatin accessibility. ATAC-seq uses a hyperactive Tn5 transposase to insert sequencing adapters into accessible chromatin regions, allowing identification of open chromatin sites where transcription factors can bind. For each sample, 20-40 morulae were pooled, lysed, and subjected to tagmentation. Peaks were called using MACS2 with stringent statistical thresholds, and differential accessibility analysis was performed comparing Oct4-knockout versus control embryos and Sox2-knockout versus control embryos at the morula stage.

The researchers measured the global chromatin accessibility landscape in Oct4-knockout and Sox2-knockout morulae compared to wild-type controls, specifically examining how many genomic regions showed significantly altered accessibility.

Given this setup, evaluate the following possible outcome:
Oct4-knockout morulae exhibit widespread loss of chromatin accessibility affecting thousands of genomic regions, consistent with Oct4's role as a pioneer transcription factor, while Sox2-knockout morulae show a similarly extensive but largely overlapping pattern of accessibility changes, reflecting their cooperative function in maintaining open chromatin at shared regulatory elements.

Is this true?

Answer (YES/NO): NO